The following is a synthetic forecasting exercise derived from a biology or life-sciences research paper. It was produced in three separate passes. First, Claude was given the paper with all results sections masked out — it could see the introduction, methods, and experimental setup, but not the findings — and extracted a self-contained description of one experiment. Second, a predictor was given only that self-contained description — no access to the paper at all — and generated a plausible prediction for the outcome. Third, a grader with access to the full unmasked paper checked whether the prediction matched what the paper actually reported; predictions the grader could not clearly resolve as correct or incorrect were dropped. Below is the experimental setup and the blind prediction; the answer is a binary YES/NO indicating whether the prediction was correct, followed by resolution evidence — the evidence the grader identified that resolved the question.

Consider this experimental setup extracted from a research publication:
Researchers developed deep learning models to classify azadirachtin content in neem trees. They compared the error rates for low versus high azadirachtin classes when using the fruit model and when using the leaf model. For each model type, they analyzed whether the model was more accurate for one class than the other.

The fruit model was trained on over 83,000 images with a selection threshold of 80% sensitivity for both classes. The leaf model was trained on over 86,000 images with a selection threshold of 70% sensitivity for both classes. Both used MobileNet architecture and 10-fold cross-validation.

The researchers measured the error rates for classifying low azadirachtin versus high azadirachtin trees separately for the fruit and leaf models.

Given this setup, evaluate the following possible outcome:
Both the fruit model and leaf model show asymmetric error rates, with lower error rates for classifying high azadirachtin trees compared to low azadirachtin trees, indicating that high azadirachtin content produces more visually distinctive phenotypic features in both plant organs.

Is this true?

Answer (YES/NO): NO